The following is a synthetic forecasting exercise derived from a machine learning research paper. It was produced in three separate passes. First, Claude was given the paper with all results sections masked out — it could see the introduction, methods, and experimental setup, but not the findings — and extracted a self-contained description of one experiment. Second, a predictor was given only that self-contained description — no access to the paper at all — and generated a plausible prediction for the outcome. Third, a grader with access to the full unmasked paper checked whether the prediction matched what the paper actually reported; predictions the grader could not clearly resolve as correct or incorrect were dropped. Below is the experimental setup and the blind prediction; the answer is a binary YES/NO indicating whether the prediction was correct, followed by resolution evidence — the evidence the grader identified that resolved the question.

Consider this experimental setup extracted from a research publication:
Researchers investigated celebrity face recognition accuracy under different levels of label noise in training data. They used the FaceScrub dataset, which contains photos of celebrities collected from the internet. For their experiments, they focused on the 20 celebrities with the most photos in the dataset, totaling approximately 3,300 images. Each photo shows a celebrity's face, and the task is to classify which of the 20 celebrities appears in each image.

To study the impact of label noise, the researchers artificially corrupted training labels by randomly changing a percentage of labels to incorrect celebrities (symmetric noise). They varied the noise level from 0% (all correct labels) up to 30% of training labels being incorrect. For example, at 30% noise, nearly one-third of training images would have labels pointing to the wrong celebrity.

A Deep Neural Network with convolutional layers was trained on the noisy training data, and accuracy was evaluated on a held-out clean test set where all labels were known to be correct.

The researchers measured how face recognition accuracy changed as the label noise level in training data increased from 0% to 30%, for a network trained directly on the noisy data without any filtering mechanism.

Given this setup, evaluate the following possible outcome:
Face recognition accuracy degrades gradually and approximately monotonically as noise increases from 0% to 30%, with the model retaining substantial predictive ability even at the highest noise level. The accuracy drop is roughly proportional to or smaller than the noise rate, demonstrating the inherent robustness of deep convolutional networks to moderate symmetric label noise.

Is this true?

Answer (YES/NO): NO